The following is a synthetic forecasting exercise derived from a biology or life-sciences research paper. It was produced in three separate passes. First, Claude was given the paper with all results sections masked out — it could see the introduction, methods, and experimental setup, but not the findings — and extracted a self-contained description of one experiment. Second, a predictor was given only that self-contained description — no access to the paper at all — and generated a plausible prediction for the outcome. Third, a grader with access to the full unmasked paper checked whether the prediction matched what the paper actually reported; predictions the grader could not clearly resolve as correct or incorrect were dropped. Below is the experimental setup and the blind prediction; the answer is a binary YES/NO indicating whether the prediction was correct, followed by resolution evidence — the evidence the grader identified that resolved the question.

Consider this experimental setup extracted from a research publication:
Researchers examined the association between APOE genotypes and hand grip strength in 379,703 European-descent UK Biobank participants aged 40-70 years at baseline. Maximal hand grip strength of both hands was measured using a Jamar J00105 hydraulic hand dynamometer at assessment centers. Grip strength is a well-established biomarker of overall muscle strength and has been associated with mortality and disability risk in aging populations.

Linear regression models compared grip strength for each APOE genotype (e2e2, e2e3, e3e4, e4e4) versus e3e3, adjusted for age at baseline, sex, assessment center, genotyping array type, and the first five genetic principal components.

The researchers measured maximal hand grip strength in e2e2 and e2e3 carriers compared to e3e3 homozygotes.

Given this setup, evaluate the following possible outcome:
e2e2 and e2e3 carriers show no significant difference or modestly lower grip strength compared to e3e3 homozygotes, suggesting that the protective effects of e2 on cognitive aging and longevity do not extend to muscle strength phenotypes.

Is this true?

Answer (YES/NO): YES